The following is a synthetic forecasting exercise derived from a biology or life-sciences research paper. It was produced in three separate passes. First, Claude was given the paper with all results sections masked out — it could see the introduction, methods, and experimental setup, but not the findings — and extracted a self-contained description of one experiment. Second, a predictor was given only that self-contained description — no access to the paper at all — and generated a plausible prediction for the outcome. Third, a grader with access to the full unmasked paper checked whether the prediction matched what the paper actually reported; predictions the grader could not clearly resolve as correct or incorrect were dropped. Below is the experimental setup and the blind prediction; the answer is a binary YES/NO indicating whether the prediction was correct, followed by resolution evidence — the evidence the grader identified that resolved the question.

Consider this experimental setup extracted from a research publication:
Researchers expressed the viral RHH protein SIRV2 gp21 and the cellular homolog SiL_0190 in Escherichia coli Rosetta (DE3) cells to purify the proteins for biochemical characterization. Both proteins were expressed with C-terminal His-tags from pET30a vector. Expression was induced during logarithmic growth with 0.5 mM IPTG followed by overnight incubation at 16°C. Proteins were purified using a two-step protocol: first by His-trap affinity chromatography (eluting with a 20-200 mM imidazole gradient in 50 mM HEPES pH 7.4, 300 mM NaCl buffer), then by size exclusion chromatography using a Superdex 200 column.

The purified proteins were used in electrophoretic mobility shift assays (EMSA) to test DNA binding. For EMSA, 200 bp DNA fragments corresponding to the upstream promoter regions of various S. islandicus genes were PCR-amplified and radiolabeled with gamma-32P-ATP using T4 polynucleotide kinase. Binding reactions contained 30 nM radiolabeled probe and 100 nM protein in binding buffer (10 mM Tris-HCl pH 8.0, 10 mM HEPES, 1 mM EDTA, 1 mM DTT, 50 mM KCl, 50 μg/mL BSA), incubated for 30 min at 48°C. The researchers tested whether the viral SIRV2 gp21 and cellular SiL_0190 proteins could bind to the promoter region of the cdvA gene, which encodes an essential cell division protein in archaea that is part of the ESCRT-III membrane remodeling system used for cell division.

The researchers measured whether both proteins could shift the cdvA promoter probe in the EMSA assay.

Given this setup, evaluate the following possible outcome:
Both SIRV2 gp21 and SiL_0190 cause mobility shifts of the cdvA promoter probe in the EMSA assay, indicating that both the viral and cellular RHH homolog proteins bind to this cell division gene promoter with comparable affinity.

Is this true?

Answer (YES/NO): YES